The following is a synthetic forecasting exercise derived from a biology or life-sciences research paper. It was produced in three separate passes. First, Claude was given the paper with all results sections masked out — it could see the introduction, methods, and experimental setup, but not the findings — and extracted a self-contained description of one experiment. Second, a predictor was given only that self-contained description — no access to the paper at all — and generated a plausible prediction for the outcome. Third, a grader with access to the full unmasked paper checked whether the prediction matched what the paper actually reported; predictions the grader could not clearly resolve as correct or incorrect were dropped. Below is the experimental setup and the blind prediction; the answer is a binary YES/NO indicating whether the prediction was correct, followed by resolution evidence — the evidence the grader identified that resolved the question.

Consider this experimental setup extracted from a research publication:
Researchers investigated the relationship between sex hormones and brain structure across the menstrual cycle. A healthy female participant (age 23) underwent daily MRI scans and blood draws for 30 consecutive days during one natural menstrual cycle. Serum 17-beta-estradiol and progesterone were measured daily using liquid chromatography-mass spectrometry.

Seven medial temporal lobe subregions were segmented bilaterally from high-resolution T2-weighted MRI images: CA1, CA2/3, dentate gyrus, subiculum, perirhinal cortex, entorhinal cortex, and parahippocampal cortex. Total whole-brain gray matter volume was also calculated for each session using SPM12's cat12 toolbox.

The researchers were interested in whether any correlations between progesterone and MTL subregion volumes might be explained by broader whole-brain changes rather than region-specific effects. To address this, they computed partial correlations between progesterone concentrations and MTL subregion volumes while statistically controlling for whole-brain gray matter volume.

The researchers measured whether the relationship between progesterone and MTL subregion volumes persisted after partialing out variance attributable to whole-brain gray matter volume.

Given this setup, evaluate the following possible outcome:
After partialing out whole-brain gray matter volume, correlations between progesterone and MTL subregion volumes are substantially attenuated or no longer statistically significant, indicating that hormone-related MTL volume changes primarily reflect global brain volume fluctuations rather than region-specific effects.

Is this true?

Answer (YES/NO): NO